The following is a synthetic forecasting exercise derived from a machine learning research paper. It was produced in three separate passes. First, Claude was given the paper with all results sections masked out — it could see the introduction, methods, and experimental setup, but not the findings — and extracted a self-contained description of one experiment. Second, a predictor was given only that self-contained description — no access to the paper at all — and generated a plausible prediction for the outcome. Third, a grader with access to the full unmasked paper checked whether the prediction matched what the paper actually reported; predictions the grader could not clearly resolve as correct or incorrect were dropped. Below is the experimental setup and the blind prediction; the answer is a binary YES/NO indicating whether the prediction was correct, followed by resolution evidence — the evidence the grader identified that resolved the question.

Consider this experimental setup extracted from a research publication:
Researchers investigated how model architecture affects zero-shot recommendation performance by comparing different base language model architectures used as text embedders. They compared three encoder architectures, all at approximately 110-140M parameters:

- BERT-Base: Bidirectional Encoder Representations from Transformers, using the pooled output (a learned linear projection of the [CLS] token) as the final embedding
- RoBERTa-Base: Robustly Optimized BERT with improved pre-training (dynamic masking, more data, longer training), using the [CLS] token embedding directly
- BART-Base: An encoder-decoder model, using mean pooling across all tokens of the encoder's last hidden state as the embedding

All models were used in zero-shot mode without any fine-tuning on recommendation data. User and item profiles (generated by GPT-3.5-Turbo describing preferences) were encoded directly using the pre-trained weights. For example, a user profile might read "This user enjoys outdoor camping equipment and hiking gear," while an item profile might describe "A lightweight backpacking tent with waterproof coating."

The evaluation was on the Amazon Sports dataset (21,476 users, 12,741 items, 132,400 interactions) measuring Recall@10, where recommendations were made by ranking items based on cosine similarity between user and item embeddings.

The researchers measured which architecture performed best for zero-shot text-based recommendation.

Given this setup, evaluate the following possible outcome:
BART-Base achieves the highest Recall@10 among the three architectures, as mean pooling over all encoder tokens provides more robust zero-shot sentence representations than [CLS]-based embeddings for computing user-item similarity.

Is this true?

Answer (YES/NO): NO